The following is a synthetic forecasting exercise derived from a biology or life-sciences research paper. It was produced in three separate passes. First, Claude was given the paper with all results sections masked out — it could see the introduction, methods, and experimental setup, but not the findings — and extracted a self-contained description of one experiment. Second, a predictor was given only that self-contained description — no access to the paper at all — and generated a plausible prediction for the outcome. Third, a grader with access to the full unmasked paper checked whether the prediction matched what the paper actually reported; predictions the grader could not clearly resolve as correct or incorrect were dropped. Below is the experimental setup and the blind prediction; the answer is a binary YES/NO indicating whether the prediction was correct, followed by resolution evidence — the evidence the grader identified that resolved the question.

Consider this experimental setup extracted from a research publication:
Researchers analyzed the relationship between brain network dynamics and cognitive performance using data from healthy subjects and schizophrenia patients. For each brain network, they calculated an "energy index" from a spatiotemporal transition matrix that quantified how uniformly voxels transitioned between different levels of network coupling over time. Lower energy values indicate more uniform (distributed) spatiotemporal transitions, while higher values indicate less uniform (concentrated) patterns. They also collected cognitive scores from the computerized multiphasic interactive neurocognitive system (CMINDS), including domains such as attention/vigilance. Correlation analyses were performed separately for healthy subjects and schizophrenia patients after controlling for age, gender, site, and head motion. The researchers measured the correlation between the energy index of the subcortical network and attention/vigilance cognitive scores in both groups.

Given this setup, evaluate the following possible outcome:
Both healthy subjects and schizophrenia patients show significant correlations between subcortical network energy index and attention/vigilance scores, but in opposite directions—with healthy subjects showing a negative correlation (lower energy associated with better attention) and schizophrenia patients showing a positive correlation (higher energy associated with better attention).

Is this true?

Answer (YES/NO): NO